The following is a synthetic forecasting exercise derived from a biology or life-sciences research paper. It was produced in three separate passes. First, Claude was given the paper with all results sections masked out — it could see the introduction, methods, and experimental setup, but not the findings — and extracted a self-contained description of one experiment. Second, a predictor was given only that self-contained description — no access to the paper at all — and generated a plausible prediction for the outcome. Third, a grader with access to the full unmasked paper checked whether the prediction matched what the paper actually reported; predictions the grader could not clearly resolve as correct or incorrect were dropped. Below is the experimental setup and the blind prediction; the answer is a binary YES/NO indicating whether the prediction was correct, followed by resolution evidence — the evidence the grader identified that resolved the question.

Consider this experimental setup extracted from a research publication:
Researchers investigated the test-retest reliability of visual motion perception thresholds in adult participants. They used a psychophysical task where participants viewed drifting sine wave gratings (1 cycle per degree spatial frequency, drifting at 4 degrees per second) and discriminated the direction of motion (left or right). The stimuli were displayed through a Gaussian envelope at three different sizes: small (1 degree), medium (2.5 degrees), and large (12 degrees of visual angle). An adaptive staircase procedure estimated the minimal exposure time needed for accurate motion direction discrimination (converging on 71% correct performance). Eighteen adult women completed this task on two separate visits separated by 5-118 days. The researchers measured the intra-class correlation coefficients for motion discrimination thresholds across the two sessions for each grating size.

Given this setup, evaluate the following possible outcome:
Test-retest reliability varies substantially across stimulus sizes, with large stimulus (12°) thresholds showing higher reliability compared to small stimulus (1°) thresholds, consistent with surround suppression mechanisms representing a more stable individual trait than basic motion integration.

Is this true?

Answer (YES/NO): YES